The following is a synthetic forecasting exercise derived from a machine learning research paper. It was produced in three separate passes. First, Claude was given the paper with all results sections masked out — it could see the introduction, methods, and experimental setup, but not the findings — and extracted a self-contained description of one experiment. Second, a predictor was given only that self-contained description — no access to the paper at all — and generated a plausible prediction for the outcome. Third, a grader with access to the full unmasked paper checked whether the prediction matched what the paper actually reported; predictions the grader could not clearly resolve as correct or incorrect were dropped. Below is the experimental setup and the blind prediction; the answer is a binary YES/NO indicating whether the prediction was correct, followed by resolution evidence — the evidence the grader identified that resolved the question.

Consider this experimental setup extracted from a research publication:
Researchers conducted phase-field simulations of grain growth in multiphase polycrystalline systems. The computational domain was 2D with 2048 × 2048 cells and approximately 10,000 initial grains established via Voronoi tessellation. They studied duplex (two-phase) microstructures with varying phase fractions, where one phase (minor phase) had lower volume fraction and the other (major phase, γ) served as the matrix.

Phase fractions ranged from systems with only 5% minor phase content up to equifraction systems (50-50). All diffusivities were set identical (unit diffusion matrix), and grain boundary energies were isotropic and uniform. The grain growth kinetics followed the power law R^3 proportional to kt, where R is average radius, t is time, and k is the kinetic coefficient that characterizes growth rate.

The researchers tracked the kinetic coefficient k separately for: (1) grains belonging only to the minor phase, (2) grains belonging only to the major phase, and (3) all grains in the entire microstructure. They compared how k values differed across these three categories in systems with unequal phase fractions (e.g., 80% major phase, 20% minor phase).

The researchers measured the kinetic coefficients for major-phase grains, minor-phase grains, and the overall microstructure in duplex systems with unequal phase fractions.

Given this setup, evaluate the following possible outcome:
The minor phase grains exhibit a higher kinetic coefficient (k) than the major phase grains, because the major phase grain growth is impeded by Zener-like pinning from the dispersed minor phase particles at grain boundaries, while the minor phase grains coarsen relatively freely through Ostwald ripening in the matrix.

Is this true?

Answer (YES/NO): NO